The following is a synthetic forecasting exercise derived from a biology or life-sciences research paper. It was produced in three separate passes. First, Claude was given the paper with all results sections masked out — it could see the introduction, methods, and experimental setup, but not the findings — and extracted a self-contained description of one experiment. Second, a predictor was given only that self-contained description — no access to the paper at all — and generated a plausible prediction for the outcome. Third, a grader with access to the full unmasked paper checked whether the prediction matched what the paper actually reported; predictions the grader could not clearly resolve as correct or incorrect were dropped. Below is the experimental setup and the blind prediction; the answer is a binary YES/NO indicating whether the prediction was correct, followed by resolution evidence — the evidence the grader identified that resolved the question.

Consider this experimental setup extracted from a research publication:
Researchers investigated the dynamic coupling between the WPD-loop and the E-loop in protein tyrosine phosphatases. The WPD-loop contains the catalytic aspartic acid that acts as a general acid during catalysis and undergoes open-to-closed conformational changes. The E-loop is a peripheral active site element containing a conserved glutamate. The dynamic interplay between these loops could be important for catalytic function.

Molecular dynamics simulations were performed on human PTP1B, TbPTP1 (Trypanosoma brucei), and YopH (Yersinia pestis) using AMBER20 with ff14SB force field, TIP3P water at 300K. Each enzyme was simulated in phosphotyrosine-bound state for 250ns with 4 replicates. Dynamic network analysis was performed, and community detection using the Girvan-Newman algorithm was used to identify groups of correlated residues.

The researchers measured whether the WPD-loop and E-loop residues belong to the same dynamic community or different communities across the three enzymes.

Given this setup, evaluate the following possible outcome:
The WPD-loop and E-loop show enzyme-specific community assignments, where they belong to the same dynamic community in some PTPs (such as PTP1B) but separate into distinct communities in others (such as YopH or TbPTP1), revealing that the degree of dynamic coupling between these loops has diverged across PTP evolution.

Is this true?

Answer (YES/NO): NO